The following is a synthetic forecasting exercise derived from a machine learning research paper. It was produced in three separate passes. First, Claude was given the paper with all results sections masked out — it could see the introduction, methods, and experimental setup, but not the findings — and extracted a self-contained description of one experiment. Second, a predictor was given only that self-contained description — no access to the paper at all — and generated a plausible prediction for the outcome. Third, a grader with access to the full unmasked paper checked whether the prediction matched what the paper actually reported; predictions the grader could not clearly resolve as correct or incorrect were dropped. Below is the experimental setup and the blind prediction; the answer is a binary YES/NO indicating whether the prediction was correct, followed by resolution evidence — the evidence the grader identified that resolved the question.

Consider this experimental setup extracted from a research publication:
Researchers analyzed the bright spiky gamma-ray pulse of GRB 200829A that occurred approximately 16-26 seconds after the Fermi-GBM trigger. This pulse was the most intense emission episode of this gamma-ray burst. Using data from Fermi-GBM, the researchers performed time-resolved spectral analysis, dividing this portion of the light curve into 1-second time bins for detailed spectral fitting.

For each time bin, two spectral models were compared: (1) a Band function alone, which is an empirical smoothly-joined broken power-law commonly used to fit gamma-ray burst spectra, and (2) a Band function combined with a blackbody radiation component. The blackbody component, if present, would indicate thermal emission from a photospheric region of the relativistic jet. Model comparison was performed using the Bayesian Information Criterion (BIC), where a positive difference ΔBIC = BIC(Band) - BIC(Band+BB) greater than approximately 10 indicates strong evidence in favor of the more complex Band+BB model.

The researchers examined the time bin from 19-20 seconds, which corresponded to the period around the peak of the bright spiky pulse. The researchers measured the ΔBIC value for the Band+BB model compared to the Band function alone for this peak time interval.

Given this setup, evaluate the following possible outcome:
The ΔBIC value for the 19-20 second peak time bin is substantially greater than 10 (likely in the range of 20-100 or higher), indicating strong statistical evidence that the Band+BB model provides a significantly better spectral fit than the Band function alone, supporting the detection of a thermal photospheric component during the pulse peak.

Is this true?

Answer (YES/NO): NO